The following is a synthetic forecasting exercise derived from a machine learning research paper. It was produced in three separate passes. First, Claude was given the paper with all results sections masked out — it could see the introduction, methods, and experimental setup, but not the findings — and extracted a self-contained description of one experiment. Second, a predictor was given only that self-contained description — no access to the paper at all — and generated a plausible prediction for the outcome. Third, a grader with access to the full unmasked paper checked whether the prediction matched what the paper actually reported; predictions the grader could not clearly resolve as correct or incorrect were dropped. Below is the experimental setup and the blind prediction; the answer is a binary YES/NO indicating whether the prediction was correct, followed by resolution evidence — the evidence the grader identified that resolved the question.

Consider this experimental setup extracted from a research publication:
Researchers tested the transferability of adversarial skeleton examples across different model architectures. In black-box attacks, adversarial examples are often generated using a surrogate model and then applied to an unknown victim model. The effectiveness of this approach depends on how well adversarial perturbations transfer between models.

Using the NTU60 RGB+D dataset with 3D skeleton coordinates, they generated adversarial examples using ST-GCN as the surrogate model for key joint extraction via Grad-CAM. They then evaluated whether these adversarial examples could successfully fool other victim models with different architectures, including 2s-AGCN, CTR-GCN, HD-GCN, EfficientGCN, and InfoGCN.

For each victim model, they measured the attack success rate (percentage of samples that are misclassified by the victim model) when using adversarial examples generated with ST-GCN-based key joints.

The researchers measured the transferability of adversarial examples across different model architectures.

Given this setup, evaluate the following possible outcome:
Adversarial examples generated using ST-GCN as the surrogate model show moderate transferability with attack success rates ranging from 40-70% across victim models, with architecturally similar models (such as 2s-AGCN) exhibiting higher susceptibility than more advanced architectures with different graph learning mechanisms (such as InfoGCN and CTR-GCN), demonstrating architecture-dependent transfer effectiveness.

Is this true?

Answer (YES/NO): NO